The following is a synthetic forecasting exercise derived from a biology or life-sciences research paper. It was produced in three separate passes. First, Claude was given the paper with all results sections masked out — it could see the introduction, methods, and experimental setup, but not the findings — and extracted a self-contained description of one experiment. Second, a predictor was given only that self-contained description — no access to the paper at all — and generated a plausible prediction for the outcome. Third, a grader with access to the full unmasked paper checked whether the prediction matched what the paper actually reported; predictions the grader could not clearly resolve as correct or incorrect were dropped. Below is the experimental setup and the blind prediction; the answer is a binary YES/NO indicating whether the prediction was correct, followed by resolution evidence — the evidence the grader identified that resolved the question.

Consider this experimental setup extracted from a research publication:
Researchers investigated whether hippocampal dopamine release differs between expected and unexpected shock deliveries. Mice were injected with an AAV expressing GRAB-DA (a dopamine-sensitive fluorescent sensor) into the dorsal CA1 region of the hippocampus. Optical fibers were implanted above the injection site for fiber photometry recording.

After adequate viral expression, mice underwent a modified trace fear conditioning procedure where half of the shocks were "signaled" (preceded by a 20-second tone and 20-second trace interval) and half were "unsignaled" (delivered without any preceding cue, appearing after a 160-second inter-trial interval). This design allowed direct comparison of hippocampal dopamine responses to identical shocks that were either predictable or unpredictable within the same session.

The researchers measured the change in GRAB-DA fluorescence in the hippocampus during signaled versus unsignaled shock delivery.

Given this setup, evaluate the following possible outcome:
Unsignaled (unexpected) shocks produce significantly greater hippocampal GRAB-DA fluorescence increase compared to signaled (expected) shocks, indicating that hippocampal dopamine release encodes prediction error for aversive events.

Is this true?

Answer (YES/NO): NO